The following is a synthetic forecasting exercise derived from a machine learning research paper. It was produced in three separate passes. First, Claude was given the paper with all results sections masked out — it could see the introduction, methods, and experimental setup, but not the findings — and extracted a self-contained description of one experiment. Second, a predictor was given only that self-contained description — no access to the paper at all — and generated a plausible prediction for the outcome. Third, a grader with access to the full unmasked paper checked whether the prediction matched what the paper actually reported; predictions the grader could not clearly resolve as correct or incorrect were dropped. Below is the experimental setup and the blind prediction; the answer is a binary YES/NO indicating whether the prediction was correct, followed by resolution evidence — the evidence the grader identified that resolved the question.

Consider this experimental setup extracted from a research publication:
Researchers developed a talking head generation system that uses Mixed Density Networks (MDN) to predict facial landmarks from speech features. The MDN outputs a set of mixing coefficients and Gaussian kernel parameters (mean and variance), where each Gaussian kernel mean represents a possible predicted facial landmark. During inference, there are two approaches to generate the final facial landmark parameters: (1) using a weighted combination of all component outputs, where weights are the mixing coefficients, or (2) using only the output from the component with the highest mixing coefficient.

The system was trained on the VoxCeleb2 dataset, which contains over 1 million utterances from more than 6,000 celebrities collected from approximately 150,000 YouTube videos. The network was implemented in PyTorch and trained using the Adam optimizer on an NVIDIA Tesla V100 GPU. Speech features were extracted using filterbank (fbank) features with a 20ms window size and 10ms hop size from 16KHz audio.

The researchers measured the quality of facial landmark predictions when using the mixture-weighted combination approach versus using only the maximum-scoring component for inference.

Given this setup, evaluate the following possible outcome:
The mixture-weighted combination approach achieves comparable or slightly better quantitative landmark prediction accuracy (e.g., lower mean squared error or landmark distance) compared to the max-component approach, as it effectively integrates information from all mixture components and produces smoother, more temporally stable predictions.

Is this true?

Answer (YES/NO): NO